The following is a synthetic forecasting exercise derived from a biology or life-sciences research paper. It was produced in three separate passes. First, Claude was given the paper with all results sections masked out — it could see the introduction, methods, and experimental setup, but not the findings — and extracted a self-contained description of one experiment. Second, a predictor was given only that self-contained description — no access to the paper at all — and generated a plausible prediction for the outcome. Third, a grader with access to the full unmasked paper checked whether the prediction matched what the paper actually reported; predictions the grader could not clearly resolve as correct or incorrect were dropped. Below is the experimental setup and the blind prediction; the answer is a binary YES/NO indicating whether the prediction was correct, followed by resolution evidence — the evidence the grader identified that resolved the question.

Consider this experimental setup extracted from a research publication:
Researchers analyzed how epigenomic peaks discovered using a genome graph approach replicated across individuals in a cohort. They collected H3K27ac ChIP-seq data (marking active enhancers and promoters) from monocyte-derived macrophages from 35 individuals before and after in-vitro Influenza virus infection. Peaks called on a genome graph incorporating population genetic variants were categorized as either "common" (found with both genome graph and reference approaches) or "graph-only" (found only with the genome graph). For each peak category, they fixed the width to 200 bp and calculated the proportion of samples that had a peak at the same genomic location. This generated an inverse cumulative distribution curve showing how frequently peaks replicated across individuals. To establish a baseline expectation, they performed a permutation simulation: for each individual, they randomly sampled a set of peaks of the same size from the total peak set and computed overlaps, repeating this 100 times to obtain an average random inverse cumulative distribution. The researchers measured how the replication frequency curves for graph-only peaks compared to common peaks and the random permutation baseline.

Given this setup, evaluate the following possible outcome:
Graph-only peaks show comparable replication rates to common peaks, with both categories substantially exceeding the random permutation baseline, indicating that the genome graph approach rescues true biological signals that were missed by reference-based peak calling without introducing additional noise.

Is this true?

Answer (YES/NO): NO